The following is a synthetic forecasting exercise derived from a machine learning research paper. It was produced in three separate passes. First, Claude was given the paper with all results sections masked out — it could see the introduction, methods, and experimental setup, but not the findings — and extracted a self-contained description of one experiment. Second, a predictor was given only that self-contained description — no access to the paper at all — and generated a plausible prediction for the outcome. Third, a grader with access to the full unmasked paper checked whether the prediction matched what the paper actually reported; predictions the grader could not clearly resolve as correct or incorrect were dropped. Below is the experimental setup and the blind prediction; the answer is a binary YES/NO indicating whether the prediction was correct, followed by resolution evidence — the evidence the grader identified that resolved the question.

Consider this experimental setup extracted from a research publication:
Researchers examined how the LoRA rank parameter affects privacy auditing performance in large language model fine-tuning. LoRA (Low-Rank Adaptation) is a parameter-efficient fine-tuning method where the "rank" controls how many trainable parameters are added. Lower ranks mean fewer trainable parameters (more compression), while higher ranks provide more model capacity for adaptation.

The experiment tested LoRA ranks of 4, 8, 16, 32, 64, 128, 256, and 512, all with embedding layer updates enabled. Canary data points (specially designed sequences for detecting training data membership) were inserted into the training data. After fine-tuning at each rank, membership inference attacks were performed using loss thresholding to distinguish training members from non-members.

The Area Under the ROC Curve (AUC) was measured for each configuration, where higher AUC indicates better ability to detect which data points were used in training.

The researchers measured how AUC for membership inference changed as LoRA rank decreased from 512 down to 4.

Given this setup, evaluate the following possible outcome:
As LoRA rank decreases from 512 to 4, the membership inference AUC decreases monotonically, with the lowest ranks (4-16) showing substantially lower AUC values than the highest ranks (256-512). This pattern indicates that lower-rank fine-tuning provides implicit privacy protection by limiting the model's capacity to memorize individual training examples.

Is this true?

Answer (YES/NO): NO